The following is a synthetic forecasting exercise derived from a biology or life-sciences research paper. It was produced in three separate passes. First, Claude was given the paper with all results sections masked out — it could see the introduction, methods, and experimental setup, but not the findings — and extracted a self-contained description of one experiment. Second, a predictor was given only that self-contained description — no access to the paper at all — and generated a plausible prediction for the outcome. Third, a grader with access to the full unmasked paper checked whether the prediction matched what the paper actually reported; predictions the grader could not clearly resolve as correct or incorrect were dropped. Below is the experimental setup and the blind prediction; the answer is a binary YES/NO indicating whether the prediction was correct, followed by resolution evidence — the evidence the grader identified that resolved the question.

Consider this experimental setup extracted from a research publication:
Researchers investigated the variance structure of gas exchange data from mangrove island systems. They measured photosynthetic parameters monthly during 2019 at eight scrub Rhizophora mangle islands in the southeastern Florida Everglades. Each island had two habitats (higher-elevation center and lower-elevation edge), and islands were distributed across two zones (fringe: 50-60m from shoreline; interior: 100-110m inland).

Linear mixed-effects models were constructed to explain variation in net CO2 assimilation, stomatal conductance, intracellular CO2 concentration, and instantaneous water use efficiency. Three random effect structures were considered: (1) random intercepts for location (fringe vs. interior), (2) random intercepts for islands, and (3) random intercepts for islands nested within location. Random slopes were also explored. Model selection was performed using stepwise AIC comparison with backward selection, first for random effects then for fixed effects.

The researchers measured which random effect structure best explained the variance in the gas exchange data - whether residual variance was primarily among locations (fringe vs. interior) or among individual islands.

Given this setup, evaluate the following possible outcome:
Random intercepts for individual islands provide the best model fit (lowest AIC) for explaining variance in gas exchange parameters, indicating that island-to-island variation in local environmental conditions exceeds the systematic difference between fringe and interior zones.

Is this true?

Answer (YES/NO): YES